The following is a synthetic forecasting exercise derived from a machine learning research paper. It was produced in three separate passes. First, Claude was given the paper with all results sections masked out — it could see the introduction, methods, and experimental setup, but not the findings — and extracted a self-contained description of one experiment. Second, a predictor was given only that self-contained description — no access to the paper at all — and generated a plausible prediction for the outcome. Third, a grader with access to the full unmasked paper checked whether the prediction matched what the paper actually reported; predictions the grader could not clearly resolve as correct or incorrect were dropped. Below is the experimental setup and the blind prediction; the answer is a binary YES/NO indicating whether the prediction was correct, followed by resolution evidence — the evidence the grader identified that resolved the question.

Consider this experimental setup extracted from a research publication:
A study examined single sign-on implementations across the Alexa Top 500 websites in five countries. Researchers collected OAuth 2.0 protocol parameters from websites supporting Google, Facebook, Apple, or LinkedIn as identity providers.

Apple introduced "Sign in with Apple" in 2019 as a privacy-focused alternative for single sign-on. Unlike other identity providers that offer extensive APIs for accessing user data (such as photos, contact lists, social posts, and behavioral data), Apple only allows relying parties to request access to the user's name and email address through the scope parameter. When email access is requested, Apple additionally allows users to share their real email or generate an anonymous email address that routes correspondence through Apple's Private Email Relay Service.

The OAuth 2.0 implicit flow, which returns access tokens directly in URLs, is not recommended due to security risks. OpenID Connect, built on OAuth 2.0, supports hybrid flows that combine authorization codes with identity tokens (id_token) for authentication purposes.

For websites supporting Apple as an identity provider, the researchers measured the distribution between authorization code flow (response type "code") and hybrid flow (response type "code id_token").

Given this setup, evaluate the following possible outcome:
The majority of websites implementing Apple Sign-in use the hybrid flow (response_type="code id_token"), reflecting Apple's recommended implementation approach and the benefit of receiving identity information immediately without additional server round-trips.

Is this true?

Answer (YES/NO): YES